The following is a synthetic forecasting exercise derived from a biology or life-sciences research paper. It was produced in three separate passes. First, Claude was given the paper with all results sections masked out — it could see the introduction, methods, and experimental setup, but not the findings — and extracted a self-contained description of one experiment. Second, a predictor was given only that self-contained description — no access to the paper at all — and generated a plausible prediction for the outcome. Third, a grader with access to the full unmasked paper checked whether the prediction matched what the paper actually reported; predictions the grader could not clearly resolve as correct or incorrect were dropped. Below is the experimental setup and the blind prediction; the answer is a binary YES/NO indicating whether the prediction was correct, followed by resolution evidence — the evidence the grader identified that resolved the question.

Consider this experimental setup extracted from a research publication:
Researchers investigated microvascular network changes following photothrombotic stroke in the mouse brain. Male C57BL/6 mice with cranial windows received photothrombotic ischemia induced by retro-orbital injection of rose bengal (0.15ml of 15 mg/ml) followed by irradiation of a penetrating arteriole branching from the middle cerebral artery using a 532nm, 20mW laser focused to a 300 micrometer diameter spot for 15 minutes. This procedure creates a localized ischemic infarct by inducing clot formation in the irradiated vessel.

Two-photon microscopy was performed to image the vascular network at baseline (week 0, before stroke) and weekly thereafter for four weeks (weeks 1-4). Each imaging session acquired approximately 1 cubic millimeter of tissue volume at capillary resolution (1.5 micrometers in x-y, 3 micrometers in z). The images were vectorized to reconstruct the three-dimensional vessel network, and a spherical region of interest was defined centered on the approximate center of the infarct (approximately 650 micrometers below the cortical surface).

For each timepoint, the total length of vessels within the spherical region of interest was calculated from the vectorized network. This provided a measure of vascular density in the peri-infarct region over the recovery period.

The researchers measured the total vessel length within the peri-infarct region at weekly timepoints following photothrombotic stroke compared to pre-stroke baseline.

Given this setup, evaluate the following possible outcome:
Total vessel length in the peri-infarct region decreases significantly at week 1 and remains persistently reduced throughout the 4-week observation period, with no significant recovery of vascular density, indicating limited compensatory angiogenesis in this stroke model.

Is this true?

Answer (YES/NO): NO